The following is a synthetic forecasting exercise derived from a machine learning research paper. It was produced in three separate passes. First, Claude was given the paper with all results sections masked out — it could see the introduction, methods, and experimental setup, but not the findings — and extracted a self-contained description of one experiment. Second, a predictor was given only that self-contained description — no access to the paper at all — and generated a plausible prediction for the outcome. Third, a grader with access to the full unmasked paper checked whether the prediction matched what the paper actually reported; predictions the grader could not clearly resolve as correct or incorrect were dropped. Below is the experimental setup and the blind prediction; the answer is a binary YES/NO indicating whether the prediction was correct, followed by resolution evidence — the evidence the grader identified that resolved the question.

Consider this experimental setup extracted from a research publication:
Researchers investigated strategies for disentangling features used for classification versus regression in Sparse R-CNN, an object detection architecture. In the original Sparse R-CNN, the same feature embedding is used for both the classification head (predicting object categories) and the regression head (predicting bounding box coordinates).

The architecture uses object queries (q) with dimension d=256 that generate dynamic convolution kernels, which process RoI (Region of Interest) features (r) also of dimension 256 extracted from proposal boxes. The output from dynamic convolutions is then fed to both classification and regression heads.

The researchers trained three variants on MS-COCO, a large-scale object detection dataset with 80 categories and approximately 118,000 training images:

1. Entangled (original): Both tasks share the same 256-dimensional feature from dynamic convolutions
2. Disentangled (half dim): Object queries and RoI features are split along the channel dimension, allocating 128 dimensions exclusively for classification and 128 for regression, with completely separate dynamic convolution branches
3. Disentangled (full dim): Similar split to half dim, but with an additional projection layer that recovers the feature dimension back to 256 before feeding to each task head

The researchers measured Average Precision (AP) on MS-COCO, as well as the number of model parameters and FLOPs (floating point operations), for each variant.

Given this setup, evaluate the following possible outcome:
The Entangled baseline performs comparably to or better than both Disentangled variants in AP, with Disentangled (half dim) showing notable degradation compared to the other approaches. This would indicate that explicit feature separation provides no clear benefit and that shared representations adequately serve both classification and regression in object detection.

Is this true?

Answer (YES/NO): NO